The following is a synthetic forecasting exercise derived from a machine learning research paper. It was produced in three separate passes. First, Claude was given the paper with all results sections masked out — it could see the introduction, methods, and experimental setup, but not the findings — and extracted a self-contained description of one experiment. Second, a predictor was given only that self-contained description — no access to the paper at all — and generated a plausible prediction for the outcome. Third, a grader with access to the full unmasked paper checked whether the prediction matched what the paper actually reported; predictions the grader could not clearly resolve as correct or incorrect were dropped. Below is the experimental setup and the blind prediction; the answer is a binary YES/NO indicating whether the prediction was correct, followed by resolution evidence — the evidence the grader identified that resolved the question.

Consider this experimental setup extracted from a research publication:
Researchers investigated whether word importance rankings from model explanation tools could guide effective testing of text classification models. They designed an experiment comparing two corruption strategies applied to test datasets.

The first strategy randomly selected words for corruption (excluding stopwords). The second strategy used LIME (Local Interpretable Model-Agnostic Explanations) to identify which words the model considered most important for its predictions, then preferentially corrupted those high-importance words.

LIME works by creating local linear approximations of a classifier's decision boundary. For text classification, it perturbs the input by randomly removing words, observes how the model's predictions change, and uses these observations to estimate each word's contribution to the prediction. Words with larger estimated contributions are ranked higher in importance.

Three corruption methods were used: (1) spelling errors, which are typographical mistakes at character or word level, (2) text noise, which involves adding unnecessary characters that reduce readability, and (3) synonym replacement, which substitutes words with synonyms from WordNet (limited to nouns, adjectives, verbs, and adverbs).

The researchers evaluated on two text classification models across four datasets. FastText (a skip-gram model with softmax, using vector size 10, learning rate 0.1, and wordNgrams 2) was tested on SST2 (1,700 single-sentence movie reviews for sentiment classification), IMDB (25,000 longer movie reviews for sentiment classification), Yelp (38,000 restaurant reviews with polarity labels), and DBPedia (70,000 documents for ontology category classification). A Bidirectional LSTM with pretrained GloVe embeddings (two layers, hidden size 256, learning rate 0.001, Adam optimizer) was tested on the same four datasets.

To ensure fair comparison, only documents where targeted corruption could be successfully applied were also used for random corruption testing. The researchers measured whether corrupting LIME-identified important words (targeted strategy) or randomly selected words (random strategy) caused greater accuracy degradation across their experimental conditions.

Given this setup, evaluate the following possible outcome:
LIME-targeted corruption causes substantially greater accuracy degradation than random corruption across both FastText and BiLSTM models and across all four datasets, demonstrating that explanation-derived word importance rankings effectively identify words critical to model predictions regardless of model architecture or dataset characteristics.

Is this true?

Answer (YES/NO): NO